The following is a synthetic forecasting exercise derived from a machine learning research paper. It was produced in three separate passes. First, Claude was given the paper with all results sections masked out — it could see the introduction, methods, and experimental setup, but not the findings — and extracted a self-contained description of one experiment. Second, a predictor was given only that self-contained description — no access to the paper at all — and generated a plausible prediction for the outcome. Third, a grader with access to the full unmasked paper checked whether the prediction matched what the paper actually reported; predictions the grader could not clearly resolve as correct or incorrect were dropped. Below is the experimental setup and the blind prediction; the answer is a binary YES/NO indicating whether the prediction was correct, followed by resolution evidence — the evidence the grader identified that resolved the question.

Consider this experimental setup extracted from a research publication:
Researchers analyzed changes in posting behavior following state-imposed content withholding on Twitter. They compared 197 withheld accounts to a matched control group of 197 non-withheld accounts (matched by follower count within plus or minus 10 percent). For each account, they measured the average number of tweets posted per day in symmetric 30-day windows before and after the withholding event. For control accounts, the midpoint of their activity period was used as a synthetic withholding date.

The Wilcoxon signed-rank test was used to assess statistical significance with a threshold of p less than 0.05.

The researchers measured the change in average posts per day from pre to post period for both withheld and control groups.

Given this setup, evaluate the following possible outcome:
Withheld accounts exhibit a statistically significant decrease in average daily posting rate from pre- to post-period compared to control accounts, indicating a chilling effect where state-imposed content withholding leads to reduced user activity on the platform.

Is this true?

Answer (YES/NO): NO